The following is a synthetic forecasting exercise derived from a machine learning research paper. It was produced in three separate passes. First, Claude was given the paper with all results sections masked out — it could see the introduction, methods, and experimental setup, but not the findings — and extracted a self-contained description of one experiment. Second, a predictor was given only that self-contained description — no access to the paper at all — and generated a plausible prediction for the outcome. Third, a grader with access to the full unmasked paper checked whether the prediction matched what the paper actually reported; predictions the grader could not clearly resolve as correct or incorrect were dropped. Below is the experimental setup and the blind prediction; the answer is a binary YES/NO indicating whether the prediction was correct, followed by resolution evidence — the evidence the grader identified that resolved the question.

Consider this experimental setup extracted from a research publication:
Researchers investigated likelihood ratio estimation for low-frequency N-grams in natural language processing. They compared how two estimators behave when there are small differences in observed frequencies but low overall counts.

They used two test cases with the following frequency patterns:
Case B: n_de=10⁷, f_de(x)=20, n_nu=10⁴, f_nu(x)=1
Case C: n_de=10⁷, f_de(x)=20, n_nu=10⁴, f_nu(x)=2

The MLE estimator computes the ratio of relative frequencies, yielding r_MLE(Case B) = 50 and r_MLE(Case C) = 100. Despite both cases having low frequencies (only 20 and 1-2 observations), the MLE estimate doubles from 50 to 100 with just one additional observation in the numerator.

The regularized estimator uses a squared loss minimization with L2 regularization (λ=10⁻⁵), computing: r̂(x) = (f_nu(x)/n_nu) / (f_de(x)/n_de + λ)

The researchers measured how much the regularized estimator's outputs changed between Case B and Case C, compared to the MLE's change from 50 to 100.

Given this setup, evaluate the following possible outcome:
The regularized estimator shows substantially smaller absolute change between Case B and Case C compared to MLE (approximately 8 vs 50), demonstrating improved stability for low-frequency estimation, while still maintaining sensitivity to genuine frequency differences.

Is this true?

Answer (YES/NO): YES